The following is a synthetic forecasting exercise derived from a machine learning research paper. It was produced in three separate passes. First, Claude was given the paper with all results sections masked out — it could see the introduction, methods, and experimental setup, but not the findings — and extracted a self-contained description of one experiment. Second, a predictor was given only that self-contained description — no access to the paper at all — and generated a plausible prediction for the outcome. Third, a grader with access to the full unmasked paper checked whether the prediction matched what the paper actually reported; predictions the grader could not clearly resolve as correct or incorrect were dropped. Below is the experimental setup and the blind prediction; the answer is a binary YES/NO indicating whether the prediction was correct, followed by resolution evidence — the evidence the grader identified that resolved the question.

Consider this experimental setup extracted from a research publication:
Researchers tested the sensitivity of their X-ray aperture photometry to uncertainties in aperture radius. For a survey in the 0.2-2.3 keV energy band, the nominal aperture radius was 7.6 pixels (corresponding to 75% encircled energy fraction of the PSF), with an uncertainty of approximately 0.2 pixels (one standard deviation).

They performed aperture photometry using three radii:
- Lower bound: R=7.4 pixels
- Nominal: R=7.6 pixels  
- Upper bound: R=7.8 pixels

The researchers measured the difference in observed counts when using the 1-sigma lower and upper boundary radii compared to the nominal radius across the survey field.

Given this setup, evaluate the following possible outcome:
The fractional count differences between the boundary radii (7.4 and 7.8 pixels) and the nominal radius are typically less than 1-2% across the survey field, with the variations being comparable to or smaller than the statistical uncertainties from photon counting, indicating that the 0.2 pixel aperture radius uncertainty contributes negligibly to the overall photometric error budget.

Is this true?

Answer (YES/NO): YES